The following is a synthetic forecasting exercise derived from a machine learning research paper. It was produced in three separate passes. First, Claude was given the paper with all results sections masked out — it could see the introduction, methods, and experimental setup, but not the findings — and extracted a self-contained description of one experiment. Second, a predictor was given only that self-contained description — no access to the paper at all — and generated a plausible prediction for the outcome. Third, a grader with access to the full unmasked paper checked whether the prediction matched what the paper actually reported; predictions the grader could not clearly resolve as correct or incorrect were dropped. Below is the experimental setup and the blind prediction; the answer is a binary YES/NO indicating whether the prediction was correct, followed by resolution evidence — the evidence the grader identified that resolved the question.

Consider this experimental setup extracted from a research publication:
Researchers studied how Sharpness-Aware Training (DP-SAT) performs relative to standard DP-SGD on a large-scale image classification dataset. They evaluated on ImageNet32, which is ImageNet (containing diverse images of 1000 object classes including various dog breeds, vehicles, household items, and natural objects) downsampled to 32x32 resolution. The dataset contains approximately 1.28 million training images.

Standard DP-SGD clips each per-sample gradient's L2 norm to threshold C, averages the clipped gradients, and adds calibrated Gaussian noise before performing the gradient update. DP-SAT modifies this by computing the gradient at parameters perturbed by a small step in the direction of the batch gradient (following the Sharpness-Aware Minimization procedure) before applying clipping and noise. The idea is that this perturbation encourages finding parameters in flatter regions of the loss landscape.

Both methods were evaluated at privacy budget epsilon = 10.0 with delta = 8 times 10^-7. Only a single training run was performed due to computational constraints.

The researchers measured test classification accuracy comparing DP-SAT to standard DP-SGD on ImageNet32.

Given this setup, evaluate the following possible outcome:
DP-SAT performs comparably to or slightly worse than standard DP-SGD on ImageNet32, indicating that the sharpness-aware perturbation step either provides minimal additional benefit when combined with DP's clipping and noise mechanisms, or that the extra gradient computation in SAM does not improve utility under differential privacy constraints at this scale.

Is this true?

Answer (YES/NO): YES